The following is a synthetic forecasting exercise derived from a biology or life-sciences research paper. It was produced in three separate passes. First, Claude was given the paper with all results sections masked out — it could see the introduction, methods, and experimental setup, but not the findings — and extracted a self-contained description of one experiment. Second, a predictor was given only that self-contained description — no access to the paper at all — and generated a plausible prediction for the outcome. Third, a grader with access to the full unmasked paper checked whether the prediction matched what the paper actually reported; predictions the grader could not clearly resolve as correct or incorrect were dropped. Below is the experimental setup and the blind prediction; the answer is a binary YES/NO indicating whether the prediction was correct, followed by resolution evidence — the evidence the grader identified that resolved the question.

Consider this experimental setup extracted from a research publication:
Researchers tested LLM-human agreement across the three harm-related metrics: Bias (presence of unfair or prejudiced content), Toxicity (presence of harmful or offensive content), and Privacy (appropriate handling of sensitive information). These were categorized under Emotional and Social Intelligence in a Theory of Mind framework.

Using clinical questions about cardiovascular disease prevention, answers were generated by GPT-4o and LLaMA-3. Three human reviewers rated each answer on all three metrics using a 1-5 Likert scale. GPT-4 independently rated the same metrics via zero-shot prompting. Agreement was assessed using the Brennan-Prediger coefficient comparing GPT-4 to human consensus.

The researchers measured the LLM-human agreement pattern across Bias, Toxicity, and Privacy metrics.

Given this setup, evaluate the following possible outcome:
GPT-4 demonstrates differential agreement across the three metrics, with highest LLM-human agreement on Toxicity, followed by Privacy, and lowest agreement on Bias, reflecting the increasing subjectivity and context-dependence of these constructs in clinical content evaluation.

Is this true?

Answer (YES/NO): NO